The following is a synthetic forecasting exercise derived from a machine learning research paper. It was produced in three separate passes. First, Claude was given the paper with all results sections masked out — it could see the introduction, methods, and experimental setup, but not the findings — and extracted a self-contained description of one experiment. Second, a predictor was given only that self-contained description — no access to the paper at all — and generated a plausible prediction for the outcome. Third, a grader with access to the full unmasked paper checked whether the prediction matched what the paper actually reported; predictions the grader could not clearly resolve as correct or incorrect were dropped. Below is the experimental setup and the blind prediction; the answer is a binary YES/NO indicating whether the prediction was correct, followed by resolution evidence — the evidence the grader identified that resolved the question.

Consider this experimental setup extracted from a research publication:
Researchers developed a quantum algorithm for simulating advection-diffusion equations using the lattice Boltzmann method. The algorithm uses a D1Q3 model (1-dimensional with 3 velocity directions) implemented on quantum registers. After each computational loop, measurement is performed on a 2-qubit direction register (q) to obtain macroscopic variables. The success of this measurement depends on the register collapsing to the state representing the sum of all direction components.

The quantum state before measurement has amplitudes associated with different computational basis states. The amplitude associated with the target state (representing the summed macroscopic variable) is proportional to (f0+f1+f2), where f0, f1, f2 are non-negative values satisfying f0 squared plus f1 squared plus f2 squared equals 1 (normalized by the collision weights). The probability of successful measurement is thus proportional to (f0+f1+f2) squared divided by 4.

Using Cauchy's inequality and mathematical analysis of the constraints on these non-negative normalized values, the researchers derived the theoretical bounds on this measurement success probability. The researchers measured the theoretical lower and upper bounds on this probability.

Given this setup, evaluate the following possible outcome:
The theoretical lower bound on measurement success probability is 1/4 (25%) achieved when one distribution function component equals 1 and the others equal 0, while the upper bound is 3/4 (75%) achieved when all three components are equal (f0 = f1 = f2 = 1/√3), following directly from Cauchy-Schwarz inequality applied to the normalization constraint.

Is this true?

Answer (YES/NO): YES